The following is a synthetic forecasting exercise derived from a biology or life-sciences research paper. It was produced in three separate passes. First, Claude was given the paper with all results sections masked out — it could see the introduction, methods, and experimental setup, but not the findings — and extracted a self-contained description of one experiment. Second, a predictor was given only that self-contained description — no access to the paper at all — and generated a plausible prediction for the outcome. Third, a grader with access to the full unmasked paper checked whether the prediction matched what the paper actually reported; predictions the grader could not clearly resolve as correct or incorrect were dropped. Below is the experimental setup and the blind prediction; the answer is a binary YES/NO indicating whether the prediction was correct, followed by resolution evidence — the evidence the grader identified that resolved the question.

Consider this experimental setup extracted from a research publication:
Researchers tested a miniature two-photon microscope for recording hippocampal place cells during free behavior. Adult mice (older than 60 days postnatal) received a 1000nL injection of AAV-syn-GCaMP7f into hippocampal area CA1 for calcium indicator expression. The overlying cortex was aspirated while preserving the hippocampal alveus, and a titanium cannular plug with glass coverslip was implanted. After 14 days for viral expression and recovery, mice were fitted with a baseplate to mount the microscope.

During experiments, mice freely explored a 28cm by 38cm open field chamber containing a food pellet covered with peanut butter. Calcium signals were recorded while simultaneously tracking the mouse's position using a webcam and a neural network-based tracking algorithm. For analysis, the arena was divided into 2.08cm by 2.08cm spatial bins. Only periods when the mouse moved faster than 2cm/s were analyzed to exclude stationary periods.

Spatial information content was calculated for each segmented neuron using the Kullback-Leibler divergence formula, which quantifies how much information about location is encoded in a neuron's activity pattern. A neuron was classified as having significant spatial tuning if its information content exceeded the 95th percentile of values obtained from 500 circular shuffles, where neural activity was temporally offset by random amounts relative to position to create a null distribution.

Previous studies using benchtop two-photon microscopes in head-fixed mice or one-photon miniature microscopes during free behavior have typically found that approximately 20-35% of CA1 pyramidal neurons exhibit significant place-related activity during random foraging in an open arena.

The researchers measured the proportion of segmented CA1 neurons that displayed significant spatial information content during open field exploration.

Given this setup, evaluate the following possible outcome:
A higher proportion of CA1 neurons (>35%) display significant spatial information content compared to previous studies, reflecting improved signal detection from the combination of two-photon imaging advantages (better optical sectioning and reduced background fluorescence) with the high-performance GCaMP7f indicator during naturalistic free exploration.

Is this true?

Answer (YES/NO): NO